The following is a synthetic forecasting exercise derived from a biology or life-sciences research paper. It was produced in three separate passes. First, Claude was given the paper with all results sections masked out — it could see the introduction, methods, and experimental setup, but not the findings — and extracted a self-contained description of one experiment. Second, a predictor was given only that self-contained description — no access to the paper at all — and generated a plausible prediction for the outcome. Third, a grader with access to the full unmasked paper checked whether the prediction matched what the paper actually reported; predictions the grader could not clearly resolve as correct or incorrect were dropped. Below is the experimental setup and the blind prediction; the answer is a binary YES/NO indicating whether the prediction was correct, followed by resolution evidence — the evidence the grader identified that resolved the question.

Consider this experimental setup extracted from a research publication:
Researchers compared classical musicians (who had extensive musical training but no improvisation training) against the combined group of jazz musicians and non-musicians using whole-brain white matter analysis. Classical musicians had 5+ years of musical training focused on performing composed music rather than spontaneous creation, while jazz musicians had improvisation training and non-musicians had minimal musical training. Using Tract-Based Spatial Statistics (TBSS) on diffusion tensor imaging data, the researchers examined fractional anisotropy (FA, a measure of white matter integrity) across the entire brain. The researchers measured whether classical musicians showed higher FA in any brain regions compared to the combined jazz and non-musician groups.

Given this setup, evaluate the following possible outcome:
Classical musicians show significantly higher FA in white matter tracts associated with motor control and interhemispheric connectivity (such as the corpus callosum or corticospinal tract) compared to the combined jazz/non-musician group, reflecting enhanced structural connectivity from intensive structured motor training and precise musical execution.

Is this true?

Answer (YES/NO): NO